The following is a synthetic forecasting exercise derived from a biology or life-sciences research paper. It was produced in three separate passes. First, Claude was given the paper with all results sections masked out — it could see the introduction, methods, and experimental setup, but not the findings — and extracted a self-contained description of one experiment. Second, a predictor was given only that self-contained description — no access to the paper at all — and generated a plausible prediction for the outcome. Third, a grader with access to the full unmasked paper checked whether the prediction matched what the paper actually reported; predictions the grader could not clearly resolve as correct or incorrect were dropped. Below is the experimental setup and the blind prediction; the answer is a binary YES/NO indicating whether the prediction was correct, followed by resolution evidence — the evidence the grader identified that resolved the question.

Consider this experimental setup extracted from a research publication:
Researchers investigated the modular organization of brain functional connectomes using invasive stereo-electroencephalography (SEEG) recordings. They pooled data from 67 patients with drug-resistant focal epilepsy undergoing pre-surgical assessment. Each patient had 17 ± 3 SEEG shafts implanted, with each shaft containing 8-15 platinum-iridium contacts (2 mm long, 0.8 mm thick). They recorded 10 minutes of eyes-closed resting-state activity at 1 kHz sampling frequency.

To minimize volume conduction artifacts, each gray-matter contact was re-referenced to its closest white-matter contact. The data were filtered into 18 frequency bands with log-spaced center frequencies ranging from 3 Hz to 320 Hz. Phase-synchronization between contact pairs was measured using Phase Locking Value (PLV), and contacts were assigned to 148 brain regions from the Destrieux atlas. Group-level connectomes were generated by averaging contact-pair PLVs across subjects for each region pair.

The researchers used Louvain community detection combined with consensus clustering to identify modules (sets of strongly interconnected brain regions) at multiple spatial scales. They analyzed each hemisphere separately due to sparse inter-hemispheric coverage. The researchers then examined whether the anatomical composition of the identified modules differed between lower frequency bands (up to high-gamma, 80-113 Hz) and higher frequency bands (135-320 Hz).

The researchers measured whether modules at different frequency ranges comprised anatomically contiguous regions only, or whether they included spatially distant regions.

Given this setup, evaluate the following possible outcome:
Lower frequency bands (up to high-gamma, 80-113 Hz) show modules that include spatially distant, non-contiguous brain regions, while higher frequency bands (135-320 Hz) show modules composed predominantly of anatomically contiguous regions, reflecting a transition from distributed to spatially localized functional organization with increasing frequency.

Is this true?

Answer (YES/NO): NO